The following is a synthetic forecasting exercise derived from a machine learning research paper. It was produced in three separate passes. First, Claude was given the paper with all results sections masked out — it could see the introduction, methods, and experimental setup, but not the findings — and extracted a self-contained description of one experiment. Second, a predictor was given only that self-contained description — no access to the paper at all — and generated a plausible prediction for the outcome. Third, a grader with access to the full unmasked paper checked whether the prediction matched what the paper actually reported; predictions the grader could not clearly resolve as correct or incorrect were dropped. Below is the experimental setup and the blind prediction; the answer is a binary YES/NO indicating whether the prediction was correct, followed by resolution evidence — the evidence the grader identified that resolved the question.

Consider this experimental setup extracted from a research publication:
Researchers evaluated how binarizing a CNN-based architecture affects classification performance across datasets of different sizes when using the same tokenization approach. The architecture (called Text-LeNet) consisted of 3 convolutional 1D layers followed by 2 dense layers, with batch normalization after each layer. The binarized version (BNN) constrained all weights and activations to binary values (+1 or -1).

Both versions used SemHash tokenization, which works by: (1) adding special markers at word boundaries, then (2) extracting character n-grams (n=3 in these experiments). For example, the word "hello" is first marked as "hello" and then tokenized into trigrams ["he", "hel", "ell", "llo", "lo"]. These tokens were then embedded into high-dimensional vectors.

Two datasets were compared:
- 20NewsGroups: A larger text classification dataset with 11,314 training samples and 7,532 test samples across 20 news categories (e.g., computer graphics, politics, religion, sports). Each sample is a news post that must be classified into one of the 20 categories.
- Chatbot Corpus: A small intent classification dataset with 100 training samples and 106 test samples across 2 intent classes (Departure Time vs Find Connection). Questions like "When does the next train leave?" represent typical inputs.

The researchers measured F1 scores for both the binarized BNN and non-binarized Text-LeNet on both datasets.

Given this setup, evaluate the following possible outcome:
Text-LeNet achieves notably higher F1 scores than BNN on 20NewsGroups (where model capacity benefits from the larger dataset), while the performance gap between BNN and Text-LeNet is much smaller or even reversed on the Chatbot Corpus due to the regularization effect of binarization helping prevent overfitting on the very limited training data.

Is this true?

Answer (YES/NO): YES